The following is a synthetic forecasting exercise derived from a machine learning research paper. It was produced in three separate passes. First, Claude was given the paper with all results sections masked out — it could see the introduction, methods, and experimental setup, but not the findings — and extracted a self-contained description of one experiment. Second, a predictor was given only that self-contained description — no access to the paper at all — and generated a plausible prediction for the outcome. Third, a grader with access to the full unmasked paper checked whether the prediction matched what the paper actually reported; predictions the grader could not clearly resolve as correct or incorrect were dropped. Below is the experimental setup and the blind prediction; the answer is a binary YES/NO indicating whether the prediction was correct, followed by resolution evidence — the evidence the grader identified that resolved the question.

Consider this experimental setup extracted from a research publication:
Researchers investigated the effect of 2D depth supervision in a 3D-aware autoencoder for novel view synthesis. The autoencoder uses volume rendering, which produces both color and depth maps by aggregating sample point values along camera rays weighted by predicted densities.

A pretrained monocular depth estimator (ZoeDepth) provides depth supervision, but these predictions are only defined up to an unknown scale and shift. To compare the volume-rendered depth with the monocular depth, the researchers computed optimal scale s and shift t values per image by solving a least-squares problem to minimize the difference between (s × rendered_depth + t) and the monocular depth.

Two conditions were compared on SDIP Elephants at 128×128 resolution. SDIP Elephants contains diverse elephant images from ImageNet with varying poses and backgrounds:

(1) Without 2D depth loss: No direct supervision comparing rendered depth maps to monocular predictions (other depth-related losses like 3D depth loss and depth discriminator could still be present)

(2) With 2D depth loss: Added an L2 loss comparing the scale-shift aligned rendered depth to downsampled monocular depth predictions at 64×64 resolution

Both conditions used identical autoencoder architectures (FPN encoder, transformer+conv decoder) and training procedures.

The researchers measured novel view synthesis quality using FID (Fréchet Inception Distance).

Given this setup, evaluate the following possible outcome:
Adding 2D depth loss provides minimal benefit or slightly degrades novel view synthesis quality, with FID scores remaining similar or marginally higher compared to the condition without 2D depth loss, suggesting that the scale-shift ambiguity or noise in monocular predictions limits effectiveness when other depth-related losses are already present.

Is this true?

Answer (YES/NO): YES